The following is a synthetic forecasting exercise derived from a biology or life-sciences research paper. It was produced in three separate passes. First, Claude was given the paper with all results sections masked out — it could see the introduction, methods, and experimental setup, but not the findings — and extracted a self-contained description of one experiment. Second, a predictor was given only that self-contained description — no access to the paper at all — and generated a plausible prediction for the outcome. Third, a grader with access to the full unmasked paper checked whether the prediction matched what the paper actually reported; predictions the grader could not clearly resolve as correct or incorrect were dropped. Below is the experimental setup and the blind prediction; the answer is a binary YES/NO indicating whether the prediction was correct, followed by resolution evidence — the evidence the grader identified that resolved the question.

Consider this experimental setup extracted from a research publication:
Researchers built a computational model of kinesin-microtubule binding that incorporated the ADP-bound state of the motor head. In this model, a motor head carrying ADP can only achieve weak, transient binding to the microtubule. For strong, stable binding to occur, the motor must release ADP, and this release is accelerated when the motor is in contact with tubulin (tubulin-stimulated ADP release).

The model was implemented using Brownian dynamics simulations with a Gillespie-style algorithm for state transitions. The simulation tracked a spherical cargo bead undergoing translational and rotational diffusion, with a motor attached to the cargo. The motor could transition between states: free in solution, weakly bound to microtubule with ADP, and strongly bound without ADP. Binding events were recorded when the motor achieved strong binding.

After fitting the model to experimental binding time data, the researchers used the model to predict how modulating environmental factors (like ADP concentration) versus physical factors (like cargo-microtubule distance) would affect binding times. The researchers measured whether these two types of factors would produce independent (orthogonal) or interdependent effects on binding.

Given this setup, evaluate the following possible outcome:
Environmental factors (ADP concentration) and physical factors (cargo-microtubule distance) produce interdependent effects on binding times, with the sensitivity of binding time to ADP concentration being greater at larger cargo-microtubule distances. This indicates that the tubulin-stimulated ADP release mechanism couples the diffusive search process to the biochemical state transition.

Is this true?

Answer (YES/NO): NO